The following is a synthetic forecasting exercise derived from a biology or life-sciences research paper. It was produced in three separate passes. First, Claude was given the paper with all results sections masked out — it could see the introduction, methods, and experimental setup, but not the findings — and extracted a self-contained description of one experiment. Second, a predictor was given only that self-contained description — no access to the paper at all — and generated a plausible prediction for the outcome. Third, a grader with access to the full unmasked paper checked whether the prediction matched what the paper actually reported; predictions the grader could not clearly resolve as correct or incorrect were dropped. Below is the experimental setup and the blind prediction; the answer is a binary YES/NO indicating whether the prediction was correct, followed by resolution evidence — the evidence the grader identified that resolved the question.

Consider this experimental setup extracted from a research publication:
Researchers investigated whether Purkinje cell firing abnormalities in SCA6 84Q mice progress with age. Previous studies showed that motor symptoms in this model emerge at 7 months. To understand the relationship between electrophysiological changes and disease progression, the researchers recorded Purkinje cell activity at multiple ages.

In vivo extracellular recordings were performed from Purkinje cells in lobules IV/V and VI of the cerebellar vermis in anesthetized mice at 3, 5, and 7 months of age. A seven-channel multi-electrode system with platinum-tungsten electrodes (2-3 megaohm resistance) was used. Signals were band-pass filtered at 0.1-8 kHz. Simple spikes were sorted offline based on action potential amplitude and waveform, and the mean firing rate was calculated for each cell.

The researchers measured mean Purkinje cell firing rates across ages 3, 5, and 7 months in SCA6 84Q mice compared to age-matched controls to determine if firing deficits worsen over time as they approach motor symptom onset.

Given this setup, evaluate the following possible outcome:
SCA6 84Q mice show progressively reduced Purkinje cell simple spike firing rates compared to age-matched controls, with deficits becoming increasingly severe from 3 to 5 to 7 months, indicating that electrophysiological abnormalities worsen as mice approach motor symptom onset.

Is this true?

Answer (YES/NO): NO